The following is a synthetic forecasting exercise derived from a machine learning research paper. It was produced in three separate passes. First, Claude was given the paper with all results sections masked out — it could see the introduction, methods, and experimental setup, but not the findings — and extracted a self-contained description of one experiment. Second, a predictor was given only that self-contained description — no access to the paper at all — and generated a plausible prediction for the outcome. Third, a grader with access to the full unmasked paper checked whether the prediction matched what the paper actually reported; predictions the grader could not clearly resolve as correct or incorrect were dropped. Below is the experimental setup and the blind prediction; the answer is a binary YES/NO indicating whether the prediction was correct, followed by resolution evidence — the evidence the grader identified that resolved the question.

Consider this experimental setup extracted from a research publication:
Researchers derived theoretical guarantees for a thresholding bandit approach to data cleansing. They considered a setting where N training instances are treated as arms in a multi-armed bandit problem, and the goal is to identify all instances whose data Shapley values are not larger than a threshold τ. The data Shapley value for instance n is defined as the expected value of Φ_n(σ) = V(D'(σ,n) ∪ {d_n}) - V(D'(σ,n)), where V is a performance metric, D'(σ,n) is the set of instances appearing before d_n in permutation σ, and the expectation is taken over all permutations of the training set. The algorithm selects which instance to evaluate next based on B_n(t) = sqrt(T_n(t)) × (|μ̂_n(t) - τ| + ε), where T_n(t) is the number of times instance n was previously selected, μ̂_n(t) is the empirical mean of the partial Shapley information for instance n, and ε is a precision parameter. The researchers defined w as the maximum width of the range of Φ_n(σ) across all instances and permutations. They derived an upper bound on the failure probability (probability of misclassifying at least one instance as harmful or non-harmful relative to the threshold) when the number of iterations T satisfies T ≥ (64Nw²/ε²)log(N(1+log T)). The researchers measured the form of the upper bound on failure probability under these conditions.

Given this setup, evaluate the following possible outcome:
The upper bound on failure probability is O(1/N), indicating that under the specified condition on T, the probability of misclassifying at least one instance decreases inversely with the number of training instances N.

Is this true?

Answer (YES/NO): NO